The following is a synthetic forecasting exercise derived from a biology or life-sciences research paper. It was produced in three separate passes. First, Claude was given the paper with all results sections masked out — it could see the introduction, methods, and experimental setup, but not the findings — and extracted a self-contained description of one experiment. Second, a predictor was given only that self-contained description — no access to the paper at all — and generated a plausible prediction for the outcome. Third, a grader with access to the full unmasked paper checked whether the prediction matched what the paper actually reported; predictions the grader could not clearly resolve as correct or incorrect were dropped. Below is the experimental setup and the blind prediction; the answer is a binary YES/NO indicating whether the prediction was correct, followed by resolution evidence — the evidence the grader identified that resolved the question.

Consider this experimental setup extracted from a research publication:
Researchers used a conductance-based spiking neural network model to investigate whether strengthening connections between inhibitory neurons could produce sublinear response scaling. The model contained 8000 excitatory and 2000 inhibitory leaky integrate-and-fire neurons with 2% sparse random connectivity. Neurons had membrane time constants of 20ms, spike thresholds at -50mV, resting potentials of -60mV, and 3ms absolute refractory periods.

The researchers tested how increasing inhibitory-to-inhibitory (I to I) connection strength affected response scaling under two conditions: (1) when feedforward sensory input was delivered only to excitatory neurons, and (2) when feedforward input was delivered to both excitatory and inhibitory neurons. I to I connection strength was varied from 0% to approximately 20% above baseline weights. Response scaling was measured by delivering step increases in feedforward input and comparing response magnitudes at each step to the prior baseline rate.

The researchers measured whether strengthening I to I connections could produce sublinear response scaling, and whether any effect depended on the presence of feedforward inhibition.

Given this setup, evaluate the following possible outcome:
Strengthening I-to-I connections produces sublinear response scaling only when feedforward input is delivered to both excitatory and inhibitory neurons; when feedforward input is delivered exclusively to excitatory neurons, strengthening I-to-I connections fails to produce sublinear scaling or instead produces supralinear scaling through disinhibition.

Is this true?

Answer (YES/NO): YES